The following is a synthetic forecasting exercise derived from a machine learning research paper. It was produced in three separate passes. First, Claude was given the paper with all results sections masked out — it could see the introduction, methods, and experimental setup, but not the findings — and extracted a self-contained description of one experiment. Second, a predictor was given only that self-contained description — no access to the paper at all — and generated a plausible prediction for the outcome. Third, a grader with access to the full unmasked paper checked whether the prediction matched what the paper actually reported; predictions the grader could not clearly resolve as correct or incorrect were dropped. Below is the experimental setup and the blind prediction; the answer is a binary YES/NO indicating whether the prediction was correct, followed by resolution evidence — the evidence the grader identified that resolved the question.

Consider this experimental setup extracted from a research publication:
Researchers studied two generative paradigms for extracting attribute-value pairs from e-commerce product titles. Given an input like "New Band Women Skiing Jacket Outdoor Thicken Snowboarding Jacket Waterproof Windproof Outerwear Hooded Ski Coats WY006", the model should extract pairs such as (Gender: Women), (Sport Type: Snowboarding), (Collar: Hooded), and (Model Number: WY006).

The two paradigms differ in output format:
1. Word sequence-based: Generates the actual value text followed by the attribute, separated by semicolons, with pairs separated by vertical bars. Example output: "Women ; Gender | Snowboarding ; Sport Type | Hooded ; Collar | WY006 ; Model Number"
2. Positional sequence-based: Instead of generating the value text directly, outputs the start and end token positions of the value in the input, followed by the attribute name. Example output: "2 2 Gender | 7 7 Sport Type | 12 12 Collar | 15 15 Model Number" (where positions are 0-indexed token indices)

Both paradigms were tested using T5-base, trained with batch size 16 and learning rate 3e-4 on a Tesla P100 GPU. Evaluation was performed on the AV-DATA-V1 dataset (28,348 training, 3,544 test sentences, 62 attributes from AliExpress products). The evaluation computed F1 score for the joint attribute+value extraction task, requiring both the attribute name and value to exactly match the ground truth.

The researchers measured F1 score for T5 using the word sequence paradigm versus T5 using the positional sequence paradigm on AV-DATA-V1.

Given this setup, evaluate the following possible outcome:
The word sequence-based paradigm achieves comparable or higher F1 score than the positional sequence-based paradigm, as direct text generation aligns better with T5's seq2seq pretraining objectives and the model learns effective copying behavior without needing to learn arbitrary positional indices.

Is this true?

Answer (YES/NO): YES